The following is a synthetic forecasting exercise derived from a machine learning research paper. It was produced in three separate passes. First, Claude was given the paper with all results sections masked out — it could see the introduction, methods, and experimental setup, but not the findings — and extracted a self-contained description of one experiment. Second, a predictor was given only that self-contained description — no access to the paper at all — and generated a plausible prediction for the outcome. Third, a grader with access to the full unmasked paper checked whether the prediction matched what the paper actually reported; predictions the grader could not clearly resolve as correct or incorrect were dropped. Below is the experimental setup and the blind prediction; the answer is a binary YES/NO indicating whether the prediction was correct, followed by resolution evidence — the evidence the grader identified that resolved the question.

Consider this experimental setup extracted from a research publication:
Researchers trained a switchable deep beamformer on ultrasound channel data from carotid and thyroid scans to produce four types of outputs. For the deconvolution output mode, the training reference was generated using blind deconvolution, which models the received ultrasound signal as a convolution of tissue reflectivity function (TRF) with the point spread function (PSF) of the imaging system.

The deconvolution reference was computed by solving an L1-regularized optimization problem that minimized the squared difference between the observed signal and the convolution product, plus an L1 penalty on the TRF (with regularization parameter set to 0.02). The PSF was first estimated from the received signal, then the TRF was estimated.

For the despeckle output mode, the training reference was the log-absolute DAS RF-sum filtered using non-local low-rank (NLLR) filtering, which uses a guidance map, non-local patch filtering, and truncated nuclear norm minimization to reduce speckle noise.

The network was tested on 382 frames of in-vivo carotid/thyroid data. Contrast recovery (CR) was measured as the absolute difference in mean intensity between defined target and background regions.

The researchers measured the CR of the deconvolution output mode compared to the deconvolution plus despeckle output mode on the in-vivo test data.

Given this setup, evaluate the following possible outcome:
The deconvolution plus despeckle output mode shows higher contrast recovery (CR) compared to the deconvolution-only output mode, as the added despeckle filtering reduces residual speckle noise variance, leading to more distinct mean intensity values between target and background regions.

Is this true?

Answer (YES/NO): NO